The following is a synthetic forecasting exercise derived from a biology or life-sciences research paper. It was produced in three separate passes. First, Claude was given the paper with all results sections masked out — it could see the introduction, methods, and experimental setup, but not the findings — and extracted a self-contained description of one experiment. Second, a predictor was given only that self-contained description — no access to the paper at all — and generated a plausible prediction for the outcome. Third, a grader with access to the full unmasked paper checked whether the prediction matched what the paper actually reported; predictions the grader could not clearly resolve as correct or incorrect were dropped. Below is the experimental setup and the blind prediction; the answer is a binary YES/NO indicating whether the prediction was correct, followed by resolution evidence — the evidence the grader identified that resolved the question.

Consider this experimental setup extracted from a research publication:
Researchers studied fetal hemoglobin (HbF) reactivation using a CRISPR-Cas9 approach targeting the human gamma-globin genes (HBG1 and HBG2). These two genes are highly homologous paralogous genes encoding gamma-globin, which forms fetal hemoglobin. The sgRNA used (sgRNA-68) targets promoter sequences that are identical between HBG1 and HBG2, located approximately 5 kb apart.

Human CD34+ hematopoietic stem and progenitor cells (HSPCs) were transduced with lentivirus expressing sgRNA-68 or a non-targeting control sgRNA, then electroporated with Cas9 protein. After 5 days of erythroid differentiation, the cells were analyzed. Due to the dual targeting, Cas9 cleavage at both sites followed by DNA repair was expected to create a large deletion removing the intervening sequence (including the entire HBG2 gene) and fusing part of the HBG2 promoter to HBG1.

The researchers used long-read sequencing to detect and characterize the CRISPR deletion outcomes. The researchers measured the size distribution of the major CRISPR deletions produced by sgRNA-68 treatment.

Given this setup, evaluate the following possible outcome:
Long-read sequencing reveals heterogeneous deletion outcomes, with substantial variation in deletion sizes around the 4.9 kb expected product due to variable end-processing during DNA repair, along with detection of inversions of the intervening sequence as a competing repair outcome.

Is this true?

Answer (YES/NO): NO